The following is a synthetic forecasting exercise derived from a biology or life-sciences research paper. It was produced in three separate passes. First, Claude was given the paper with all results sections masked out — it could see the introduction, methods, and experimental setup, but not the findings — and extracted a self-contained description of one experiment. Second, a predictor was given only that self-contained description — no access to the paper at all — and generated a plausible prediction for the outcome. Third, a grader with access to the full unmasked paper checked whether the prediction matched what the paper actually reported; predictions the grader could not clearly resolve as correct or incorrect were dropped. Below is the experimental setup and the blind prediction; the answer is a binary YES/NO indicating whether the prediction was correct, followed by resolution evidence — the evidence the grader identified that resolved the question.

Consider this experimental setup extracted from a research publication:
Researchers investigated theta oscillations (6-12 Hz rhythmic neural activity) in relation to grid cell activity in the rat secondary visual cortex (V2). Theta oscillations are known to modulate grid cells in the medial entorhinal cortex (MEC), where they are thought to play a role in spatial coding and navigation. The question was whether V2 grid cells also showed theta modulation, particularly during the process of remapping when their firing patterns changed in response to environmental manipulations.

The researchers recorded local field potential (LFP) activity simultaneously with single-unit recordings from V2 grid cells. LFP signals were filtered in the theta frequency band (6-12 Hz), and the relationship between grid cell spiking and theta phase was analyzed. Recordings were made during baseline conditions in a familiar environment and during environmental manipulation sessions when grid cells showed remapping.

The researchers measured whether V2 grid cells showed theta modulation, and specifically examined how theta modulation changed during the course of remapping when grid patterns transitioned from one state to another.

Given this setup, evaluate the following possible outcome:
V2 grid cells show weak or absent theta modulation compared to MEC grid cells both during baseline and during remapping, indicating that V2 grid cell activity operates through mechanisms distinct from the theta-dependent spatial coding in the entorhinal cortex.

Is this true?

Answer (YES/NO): NO